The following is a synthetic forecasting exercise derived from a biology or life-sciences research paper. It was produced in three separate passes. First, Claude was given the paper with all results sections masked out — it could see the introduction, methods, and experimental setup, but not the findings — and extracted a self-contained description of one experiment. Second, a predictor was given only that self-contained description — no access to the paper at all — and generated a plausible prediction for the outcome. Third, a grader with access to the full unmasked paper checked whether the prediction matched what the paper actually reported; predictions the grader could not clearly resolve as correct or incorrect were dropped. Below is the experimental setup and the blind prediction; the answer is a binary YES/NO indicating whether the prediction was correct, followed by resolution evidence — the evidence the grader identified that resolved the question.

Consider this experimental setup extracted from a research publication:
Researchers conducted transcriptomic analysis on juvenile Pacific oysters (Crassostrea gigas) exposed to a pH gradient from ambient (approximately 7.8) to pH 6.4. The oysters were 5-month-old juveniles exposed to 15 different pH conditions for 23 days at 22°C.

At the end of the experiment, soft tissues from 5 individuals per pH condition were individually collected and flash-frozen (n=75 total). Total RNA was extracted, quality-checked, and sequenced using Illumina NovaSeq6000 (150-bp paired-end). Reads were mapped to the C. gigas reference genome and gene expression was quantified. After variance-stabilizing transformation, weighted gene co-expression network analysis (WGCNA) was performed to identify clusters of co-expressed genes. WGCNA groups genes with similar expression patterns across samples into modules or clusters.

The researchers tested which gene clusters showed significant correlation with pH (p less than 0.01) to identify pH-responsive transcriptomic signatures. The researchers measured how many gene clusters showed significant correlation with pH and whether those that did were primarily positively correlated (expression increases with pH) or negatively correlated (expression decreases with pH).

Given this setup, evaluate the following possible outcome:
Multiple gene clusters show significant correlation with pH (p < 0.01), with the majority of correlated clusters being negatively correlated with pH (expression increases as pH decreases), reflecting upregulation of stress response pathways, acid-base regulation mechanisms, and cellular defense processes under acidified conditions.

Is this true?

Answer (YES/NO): NO